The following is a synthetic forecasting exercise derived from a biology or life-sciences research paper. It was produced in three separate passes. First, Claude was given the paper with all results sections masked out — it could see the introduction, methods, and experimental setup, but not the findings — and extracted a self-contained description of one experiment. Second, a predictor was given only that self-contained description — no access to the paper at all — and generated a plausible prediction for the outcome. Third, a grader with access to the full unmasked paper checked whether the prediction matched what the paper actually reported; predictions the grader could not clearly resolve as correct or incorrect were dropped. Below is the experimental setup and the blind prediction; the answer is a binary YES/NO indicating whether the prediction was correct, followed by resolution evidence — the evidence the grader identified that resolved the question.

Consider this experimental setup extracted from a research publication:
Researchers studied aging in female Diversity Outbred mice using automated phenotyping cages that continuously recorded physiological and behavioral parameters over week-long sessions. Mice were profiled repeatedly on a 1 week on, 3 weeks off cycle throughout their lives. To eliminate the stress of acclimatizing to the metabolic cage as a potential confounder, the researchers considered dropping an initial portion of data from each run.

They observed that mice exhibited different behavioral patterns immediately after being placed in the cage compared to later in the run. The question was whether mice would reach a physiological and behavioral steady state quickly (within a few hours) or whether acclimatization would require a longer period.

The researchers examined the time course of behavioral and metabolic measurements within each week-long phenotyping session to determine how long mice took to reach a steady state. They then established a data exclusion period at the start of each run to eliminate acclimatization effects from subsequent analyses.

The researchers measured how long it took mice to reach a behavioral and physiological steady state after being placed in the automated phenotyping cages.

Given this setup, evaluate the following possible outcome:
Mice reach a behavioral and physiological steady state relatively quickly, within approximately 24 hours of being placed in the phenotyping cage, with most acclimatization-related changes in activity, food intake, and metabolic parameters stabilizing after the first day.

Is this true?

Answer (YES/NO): YES